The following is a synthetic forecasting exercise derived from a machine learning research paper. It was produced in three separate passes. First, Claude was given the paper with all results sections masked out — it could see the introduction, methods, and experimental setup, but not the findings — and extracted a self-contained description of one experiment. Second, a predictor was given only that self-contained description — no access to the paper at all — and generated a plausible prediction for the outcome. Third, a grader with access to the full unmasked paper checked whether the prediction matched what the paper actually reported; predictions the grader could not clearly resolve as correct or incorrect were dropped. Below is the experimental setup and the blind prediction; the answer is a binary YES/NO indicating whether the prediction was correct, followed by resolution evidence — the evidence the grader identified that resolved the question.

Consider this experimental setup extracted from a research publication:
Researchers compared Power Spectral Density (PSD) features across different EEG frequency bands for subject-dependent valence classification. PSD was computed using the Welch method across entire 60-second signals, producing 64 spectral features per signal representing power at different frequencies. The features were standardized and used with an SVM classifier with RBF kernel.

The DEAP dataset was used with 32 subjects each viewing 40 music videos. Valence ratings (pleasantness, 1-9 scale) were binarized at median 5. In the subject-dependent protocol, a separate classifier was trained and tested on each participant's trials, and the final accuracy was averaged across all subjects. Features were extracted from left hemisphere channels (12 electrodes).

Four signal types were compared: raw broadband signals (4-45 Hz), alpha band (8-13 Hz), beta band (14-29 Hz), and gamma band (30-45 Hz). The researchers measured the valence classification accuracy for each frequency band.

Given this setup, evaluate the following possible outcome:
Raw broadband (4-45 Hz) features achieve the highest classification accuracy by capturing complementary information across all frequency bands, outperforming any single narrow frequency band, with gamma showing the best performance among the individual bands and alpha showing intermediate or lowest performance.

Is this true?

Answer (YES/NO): YES